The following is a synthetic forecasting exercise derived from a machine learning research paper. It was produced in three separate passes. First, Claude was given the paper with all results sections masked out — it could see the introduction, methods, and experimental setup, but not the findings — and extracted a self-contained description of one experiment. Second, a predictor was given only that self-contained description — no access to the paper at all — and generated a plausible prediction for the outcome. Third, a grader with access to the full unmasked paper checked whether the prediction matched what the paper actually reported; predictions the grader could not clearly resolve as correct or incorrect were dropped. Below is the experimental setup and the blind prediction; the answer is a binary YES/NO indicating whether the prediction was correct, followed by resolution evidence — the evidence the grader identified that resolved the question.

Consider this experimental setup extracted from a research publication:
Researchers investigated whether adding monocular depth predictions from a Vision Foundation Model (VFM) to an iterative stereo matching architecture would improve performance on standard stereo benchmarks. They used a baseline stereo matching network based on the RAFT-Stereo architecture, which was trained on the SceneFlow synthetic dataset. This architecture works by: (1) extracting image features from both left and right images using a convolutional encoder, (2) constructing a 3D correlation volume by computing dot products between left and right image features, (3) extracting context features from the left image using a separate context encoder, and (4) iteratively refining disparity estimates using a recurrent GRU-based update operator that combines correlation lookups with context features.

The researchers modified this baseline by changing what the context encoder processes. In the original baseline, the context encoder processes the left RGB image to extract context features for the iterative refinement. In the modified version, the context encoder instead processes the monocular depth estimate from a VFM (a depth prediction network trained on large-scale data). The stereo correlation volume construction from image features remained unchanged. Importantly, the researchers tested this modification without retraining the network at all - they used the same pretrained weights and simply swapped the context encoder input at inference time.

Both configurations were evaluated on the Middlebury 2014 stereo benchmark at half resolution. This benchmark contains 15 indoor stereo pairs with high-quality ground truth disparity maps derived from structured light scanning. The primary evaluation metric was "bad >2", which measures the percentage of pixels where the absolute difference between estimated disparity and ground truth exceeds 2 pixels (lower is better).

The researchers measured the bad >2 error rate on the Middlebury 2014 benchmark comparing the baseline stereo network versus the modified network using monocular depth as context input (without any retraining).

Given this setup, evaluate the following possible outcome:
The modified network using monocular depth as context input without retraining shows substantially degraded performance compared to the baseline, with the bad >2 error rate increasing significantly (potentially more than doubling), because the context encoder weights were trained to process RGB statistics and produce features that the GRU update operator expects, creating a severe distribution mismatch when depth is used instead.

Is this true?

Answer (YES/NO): NO